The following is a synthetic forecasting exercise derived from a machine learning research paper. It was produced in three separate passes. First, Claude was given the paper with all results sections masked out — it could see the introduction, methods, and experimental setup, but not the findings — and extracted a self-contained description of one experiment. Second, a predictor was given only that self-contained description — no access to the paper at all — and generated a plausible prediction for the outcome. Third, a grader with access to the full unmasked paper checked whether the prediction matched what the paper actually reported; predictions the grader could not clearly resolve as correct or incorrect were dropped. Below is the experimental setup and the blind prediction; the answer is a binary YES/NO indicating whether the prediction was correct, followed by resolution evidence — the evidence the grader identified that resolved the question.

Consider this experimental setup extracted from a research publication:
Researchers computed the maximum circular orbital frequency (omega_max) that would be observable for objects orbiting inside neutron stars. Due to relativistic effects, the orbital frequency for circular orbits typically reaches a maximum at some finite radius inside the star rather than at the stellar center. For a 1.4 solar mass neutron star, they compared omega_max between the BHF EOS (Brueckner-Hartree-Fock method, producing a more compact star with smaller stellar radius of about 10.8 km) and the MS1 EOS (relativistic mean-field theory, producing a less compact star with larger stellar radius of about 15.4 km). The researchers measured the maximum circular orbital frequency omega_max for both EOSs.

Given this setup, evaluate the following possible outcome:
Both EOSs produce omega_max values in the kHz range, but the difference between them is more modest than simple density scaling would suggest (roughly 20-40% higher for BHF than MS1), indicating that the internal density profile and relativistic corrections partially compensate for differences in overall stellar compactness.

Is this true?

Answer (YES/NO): NO